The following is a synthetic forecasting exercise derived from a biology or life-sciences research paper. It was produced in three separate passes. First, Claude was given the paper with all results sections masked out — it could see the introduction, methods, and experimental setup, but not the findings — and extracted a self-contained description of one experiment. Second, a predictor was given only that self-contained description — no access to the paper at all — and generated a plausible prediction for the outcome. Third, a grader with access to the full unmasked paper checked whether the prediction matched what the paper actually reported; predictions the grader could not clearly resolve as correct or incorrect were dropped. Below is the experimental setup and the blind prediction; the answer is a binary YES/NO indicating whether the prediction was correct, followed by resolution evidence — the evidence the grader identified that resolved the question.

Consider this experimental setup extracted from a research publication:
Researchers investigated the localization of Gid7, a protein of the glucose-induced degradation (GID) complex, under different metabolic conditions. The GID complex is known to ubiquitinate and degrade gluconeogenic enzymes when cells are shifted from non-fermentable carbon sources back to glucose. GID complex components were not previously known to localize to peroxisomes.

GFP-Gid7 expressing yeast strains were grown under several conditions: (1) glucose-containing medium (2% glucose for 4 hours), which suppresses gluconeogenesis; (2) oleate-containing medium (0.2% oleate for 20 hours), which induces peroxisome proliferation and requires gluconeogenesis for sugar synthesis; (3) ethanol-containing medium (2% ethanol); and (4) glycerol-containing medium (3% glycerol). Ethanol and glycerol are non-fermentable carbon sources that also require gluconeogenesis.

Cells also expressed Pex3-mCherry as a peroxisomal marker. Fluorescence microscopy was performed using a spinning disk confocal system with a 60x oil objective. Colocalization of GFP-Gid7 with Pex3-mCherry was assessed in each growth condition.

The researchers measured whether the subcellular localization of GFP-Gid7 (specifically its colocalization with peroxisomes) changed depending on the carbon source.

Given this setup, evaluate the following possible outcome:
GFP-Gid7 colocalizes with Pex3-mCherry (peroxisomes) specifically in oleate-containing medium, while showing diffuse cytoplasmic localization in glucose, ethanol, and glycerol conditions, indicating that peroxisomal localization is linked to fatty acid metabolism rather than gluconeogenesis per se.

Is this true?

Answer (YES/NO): NO